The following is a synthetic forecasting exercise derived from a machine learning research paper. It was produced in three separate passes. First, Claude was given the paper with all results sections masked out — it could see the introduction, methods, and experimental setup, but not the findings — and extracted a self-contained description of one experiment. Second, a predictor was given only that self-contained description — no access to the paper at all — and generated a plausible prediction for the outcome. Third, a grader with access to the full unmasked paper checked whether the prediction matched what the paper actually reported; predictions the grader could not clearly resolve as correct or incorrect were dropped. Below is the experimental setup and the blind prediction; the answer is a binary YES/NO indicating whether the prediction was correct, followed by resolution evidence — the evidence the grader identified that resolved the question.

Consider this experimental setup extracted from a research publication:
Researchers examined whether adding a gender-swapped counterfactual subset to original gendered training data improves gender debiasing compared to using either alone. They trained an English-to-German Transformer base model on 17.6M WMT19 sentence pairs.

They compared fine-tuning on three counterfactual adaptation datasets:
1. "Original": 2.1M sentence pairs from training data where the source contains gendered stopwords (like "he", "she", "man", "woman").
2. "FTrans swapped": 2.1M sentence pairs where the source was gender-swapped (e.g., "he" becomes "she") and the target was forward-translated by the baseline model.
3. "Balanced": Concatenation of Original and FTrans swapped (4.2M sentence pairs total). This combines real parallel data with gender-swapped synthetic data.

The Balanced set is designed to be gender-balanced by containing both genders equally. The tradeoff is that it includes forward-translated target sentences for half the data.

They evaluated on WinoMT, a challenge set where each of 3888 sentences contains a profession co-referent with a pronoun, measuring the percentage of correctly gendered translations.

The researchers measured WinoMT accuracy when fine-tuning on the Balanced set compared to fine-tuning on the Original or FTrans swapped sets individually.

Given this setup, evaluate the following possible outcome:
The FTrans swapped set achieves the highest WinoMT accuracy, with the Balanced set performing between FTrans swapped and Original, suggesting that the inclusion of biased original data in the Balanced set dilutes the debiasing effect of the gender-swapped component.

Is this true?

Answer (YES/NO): NO